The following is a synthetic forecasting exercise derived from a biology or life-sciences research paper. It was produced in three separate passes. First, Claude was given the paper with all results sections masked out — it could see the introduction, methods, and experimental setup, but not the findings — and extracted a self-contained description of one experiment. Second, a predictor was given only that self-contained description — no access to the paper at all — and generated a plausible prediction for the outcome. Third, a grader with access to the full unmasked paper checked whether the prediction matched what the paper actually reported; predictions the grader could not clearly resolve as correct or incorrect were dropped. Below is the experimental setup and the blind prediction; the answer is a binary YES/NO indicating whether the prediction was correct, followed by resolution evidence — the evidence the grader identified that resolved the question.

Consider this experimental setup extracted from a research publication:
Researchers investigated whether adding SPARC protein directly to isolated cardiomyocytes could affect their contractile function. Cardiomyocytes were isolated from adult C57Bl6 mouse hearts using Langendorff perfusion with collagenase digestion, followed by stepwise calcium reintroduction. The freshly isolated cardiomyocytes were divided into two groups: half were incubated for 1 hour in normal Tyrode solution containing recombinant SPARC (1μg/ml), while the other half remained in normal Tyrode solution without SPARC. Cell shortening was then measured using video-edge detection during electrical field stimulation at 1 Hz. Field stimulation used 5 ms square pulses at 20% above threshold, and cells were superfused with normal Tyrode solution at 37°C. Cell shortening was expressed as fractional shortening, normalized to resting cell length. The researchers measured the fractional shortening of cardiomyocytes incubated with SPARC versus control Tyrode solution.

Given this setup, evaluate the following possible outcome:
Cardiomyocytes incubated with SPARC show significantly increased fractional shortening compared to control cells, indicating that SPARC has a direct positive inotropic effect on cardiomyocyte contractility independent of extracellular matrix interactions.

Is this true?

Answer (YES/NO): YES